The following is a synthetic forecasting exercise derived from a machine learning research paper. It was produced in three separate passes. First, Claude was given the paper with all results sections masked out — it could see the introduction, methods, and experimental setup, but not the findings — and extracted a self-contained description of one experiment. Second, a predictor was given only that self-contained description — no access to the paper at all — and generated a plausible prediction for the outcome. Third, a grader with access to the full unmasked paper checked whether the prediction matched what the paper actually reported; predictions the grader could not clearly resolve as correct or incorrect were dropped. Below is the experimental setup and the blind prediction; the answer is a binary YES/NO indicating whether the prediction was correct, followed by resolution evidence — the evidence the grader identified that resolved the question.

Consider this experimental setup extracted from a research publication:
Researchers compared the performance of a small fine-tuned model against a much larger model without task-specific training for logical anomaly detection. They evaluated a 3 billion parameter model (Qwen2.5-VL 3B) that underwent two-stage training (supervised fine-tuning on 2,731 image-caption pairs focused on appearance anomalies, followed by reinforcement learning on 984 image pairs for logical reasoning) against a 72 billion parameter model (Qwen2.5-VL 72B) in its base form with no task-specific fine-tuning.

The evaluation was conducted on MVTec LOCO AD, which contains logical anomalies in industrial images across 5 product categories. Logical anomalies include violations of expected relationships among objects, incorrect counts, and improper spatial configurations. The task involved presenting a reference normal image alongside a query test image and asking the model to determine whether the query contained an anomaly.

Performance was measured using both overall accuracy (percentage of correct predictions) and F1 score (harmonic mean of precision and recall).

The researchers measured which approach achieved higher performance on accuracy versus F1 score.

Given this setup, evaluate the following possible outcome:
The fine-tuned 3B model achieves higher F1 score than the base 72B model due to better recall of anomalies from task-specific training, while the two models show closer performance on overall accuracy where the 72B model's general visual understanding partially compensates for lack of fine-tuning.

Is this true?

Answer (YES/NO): YES